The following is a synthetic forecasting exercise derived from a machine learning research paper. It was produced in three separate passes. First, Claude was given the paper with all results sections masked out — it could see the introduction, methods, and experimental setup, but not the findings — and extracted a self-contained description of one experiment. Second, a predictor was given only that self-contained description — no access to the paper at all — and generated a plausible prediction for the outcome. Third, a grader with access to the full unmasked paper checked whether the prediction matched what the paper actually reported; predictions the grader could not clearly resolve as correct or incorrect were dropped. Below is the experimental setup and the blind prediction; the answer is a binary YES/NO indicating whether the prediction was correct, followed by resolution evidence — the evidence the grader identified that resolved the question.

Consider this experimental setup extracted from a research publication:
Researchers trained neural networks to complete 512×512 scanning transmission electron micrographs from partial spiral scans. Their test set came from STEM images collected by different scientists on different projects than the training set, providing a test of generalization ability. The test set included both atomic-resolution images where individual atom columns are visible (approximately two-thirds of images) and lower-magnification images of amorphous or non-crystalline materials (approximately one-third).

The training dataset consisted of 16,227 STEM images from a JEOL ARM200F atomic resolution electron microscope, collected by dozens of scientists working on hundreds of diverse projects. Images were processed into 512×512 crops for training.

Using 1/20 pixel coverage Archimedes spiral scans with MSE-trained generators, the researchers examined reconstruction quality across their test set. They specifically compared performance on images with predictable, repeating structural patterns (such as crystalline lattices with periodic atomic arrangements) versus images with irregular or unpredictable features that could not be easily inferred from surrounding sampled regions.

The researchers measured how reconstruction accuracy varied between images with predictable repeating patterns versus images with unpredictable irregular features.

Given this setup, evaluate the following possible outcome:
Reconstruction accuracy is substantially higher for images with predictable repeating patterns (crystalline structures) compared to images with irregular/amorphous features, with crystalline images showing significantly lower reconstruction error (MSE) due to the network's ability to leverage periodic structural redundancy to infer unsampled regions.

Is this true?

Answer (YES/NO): YES